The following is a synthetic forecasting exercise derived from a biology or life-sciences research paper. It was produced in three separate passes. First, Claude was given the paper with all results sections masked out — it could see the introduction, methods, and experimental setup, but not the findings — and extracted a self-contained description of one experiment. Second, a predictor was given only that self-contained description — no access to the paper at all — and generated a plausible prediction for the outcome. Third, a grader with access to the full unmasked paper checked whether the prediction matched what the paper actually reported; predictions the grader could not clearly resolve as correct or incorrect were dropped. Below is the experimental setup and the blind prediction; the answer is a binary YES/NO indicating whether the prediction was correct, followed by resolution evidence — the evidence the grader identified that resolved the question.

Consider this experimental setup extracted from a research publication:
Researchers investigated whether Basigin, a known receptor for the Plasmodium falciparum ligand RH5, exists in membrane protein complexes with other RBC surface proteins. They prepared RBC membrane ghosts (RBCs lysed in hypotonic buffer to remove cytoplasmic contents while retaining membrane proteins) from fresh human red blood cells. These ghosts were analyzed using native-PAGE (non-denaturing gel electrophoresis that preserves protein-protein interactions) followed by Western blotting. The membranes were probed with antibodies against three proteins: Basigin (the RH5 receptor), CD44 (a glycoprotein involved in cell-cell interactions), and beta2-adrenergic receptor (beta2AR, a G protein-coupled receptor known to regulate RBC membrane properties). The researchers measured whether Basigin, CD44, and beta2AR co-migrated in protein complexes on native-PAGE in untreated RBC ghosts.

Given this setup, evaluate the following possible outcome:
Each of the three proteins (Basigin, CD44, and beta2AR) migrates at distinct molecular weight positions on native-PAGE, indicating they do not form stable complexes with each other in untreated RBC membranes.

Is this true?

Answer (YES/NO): NO